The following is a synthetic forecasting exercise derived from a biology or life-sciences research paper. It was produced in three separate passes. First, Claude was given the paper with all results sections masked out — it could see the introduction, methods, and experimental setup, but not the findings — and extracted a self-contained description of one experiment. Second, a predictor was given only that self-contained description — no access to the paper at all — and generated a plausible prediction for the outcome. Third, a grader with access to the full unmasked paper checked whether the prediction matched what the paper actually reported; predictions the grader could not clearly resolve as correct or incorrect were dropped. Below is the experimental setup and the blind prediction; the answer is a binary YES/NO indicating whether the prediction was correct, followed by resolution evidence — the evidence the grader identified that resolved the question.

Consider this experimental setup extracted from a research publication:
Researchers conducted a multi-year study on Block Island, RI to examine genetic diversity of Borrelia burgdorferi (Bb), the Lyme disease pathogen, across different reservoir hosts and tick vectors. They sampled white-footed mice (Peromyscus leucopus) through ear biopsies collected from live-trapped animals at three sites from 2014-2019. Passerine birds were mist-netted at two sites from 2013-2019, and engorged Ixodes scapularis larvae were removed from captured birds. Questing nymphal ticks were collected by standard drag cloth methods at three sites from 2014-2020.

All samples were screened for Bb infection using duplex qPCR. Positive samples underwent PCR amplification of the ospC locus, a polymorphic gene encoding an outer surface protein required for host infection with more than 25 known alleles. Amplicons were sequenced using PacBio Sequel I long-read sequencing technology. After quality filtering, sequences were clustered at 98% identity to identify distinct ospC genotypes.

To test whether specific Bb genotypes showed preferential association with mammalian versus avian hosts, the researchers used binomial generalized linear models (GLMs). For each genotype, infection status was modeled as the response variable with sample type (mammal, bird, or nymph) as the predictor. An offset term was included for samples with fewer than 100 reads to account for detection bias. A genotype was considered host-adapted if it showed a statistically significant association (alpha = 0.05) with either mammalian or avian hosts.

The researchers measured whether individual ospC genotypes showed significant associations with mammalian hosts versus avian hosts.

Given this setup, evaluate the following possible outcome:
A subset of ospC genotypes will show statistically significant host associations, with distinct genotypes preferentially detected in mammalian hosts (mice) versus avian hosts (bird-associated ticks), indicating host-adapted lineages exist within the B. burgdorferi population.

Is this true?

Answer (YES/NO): YES